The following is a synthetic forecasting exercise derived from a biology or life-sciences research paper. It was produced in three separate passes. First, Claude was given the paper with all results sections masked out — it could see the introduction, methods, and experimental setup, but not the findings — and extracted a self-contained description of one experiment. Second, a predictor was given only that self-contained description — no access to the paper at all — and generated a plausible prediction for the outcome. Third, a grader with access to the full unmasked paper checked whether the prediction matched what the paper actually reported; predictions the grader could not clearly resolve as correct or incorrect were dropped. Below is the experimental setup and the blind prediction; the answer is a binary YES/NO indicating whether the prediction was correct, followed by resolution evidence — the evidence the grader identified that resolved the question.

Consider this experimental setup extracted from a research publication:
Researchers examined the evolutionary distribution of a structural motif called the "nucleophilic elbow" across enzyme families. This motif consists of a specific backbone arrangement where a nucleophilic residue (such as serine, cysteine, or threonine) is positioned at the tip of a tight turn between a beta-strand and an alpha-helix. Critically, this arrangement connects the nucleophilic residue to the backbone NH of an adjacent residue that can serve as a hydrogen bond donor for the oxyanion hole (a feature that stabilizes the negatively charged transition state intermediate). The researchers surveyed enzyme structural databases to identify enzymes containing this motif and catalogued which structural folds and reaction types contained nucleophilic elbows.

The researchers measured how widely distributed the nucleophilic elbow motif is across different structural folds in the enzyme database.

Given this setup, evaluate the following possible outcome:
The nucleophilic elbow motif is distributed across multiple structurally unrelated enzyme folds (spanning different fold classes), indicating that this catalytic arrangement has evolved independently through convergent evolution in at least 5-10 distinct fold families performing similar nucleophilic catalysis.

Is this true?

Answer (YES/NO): YES